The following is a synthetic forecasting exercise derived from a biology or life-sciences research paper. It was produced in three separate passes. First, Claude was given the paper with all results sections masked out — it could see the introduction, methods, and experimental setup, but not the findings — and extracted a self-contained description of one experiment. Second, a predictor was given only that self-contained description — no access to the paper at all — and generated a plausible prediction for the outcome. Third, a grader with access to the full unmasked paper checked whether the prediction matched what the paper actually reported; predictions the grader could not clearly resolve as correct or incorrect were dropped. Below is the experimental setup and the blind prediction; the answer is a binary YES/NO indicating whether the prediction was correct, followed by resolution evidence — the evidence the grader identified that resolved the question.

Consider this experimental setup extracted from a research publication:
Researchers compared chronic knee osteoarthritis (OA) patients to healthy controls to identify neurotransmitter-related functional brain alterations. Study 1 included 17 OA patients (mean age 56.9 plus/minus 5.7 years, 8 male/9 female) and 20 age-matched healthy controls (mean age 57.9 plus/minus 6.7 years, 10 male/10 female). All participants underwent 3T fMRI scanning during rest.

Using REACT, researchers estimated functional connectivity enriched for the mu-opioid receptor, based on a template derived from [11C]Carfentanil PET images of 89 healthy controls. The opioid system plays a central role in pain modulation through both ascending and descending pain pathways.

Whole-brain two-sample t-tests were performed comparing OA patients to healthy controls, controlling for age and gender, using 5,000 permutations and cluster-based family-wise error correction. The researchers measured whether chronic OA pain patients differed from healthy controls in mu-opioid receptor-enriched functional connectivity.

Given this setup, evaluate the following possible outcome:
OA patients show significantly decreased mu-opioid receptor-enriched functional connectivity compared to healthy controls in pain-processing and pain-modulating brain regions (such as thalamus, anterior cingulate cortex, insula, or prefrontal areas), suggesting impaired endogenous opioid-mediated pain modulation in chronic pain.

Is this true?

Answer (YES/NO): NO